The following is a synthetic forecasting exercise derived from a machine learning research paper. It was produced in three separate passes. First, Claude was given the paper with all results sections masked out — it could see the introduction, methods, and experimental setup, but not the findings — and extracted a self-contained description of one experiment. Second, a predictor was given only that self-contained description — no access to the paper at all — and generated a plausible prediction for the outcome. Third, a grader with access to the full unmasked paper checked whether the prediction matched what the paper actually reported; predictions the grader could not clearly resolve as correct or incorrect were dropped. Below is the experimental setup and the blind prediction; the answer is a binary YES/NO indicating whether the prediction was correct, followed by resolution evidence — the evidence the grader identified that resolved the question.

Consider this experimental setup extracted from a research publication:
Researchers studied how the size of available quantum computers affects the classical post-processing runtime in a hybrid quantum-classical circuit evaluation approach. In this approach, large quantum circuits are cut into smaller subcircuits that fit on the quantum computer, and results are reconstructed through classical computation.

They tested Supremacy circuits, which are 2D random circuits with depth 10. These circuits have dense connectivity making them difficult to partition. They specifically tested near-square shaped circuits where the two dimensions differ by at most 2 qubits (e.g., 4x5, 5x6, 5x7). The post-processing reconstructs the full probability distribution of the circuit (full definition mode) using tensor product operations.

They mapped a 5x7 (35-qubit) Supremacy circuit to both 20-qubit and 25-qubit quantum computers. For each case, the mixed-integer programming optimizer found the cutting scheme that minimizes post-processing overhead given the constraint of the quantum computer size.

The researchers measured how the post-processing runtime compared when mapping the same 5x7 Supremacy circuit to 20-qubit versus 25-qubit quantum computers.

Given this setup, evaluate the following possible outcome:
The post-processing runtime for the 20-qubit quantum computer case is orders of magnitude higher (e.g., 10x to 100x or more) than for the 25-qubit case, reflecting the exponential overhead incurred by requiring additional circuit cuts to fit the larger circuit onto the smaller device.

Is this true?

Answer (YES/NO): NO